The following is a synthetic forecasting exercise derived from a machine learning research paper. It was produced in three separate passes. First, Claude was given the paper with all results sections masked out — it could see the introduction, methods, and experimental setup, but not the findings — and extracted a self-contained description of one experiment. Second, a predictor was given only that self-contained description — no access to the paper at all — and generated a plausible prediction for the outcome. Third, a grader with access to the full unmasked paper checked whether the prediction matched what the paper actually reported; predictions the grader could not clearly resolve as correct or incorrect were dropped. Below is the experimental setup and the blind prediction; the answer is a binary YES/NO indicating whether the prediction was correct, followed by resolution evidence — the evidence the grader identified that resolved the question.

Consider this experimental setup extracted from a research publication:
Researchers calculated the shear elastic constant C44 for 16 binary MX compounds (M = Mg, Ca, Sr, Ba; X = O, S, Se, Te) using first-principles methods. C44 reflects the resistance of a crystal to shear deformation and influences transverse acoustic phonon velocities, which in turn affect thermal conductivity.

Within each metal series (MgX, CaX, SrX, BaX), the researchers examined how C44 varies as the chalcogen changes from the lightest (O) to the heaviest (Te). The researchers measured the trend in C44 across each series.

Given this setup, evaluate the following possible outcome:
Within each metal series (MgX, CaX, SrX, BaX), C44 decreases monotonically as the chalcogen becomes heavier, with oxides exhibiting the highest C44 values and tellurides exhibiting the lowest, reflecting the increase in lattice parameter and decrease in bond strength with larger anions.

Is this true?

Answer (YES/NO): YES